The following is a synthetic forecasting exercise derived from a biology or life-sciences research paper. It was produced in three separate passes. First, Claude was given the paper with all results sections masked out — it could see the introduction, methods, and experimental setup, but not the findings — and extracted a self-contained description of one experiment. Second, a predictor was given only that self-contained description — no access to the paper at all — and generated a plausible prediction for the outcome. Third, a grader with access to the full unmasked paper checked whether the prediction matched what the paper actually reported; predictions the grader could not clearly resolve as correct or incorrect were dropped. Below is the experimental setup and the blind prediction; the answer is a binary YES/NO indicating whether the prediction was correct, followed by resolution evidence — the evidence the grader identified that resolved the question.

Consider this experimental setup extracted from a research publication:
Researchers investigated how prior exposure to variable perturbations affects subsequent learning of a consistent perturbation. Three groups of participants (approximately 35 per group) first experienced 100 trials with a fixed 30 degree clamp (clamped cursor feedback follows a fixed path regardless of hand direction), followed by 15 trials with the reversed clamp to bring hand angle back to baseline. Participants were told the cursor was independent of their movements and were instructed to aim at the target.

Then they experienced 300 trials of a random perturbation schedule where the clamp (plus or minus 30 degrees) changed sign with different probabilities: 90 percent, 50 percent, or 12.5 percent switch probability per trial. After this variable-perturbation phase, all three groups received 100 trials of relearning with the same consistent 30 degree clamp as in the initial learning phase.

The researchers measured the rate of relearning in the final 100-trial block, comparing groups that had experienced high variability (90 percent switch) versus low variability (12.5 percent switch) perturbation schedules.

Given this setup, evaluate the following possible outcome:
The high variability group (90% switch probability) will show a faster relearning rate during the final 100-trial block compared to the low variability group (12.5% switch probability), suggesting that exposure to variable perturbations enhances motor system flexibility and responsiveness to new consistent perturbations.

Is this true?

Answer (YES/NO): NO